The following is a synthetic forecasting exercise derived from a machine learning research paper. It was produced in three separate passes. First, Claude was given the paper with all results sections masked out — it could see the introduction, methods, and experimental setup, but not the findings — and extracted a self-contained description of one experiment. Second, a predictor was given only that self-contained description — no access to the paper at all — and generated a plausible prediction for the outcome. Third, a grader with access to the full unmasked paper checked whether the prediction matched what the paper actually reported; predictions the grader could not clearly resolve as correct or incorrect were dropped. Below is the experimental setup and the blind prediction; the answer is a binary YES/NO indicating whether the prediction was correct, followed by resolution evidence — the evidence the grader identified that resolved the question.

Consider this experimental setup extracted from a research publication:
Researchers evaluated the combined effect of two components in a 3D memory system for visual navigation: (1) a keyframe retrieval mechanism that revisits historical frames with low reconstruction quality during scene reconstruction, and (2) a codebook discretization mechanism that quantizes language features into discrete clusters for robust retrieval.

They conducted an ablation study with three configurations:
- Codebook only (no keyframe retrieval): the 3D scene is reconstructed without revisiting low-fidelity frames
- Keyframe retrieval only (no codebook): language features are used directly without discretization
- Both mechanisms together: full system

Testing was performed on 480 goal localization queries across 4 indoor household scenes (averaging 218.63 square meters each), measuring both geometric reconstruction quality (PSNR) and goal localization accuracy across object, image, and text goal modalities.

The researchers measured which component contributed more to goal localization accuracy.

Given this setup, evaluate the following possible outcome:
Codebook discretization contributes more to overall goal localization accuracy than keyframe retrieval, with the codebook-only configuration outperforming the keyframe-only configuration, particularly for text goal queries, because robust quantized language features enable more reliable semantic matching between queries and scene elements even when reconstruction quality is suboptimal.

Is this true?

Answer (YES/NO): YES